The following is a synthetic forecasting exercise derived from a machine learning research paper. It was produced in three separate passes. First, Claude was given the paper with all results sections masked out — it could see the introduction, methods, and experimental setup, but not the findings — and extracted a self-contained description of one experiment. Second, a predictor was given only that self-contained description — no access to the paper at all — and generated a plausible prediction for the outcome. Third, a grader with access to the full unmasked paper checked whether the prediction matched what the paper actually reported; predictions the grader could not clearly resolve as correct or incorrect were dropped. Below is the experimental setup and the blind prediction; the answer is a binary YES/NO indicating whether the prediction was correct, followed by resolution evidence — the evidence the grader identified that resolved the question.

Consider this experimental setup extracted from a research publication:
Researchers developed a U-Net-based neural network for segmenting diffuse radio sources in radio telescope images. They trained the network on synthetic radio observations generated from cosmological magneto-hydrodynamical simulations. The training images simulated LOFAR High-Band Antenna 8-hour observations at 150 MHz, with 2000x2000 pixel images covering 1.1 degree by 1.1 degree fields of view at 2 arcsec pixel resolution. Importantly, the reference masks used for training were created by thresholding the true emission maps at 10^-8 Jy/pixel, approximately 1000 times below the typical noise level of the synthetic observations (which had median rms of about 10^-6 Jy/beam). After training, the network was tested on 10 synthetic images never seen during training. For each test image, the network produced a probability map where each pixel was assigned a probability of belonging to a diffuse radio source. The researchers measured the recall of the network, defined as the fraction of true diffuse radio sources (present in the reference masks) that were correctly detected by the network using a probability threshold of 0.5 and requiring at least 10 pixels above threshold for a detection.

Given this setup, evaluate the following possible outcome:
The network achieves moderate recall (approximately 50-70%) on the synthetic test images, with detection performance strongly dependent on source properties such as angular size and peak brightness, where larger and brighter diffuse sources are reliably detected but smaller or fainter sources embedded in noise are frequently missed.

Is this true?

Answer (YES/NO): YES